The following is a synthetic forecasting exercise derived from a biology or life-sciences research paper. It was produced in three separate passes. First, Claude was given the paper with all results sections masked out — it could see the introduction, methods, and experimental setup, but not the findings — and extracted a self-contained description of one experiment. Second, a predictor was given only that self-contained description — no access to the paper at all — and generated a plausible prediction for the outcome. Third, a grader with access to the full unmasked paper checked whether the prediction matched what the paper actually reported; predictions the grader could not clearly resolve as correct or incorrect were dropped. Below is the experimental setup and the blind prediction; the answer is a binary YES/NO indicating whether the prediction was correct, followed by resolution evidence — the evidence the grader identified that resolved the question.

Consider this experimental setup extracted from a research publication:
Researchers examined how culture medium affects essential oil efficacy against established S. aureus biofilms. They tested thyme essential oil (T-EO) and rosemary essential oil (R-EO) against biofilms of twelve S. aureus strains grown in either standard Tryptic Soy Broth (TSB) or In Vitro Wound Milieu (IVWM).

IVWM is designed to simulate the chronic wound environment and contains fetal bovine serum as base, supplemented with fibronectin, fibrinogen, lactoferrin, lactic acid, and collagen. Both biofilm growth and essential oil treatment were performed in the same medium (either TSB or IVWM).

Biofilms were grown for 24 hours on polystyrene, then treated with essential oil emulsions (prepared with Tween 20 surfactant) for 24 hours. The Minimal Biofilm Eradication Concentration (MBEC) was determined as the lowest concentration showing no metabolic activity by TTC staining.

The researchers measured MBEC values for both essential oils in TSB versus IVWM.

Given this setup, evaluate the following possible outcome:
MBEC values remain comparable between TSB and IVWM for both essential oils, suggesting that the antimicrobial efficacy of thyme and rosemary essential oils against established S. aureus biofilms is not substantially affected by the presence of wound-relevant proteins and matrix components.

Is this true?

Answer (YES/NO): NO